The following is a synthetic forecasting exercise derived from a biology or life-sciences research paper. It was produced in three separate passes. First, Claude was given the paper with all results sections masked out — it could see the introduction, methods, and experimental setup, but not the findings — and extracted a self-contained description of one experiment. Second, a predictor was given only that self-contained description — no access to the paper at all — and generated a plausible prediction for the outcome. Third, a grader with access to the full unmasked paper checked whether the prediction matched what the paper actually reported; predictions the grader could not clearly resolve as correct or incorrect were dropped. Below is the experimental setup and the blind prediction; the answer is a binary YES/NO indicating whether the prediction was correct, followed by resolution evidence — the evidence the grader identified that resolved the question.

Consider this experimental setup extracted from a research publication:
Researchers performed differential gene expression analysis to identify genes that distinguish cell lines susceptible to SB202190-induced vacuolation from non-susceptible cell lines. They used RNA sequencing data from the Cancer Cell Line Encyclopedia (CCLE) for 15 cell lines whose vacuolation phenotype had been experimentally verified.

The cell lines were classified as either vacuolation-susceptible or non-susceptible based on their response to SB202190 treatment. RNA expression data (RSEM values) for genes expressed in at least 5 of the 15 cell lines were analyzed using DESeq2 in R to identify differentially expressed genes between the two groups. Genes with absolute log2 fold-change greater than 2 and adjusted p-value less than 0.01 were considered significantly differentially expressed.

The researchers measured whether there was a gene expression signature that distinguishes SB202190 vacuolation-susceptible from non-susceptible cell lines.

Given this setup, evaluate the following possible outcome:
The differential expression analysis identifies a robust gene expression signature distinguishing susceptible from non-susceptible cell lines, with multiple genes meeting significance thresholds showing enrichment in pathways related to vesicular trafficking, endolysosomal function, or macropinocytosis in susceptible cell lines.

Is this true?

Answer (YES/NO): NO